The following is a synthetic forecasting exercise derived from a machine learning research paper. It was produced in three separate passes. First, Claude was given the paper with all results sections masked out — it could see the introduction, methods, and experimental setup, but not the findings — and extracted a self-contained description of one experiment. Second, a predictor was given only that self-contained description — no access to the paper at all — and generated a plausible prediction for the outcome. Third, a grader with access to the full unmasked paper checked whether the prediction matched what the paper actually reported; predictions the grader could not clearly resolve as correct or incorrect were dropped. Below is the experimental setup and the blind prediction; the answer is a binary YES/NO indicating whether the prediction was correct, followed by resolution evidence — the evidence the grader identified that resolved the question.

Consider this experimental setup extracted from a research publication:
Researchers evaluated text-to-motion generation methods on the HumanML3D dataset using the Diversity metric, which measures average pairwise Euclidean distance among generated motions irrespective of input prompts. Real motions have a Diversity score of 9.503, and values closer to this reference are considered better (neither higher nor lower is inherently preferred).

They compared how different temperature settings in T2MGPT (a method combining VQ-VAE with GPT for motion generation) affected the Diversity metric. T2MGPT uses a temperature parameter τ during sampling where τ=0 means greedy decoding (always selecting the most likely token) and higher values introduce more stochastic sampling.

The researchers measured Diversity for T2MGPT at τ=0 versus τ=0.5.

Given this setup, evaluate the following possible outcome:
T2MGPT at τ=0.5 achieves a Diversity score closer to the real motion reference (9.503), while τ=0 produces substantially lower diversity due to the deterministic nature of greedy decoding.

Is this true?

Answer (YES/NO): NO